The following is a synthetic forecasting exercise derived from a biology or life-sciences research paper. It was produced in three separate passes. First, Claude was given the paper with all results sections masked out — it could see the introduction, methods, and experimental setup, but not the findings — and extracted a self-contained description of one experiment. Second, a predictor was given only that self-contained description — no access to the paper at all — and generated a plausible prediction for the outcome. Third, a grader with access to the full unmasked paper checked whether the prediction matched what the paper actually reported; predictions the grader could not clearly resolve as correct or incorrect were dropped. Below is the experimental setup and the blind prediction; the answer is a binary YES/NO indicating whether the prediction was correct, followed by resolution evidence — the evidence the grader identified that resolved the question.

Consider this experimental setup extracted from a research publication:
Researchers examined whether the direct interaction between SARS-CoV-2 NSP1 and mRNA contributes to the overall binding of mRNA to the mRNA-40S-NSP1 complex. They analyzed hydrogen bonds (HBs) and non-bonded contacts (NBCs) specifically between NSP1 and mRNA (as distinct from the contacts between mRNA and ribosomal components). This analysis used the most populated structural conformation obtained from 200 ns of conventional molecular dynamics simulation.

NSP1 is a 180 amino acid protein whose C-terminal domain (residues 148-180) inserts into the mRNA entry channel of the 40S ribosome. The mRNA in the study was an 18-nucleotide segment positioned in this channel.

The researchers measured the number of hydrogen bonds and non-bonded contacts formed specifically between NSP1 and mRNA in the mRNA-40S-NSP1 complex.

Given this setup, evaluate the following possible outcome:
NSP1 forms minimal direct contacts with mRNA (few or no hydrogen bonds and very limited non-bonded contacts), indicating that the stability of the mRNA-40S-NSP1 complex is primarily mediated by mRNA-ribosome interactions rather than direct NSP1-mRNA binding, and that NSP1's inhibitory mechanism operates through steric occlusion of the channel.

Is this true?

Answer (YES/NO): NO